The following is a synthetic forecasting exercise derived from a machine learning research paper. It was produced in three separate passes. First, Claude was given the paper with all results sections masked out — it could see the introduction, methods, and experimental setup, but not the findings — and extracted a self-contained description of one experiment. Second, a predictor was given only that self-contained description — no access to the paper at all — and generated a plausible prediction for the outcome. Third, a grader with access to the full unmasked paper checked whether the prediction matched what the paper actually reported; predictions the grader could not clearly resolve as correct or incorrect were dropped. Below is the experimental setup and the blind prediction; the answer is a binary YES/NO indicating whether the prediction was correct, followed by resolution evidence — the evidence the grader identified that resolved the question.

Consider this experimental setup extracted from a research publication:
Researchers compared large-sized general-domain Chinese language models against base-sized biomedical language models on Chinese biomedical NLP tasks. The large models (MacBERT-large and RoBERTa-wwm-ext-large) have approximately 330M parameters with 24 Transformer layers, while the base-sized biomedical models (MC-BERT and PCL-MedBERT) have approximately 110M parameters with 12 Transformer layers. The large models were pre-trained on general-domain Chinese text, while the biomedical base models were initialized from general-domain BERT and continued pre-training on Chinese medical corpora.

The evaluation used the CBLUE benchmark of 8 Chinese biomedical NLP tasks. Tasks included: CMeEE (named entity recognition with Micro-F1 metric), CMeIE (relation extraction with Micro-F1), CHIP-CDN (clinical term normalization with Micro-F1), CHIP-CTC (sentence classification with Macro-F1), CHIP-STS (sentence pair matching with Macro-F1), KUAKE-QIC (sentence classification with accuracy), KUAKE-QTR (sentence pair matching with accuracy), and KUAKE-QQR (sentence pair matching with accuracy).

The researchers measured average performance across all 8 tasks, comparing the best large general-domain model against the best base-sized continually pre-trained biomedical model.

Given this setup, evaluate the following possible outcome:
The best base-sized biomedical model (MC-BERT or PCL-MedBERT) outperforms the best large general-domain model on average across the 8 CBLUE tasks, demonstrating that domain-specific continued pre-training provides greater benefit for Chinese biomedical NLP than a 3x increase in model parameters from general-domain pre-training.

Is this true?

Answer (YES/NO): NO